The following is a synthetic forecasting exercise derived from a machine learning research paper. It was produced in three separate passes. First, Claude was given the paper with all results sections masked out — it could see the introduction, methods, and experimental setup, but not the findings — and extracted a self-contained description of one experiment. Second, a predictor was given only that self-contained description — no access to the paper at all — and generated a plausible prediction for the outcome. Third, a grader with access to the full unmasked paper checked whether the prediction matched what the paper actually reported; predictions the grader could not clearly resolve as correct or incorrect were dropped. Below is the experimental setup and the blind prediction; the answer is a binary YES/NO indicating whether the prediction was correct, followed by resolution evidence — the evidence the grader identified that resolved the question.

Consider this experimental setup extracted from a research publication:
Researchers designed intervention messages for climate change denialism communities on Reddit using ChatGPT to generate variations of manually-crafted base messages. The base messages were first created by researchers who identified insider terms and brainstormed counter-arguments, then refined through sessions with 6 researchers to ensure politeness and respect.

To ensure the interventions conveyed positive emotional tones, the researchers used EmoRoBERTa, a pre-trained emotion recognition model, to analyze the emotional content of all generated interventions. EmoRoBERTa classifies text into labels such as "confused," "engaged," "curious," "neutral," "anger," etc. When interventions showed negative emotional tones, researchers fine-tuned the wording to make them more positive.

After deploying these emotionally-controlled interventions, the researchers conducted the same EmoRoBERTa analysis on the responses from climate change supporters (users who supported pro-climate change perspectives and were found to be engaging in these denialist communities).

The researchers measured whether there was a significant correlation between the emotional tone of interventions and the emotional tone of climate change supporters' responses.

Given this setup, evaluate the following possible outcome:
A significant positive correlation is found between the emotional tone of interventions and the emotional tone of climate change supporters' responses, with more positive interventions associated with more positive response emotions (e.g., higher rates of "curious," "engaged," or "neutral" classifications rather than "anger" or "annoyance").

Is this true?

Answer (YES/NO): NO